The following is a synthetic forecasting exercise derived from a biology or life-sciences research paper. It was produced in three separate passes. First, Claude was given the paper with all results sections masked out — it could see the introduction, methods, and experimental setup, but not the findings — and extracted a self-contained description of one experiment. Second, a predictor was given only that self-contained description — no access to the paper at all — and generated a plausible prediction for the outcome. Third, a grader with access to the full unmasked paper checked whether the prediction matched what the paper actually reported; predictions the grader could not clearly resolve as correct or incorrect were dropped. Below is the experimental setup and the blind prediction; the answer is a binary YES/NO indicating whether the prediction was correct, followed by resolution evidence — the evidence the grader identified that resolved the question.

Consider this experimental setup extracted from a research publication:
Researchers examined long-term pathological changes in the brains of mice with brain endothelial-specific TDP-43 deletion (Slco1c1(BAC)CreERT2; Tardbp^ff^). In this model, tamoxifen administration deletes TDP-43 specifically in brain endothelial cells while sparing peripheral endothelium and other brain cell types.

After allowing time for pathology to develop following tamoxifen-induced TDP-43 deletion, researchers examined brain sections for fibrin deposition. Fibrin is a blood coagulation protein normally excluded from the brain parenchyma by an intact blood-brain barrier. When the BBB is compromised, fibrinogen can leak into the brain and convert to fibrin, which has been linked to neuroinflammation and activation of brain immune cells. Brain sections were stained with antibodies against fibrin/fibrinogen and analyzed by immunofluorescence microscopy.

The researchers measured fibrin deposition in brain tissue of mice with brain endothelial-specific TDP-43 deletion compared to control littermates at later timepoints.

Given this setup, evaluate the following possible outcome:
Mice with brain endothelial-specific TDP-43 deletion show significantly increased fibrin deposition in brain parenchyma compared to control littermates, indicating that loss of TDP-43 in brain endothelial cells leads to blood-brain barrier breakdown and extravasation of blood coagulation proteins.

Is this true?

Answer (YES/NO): YES